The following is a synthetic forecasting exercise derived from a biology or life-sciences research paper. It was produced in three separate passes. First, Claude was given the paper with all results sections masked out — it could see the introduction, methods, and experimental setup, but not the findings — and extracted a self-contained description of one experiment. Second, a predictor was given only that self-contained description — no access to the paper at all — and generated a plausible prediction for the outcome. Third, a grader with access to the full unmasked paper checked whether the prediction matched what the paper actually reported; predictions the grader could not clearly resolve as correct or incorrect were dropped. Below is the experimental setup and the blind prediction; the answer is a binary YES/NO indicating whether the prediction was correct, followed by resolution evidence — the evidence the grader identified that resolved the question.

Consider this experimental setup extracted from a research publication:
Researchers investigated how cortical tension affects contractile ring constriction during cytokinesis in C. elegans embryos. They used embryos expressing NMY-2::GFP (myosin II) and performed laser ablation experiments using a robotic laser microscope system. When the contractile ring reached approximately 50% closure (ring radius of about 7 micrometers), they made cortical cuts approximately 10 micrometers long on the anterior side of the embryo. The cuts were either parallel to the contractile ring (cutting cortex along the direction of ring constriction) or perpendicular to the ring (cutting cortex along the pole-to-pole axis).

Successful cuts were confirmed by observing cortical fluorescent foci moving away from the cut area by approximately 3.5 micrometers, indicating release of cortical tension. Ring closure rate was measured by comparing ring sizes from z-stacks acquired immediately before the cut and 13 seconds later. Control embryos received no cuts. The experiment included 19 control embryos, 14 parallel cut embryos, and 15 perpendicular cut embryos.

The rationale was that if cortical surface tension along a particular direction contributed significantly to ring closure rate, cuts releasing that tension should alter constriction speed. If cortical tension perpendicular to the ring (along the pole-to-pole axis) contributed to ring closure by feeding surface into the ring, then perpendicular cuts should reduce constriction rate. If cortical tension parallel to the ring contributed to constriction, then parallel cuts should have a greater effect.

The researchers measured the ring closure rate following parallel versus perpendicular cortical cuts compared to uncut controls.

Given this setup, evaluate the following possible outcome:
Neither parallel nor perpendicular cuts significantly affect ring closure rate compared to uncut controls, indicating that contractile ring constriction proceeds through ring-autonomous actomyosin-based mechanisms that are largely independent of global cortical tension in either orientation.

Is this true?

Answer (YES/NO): YES